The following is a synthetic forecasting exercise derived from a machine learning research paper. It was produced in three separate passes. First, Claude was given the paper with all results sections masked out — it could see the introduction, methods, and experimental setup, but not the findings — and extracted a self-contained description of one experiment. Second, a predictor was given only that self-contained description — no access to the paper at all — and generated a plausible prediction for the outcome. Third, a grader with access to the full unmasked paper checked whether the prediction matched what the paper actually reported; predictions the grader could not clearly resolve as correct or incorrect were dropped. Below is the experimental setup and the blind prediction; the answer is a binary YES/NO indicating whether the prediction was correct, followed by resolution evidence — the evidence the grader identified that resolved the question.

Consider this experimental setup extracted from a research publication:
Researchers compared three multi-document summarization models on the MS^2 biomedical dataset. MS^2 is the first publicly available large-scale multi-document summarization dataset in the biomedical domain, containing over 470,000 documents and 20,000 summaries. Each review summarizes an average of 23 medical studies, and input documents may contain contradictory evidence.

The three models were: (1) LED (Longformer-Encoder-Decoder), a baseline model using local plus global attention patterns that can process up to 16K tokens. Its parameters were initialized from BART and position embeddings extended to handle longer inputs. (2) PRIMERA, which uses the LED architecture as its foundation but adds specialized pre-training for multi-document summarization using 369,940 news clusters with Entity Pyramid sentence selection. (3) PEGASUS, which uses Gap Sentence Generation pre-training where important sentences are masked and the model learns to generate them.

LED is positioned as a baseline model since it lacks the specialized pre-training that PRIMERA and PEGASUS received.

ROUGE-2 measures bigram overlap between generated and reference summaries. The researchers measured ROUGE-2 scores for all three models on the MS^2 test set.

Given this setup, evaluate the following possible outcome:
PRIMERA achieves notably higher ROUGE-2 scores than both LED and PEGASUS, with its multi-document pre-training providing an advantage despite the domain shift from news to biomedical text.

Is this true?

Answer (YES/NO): NO